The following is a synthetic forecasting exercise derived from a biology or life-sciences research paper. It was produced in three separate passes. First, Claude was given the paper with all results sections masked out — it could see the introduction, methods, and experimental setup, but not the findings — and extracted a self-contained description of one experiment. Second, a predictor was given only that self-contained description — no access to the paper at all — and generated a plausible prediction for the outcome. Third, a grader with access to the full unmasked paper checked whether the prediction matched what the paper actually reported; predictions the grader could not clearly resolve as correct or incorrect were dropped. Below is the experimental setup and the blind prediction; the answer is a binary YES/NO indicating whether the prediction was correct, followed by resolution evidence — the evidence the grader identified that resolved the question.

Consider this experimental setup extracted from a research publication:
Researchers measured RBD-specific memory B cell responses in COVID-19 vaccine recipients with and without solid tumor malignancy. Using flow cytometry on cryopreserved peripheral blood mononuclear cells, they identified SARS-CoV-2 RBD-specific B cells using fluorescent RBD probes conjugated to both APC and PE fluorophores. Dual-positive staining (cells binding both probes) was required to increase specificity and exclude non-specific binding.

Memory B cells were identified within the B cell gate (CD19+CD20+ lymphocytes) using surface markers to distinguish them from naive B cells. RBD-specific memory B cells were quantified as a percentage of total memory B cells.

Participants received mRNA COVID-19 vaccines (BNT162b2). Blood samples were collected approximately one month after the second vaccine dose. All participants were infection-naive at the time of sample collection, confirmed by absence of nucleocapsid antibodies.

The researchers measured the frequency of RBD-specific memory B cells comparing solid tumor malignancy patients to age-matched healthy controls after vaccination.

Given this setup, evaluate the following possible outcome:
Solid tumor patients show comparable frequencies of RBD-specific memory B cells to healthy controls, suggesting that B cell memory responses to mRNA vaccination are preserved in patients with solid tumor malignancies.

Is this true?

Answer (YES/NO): YES